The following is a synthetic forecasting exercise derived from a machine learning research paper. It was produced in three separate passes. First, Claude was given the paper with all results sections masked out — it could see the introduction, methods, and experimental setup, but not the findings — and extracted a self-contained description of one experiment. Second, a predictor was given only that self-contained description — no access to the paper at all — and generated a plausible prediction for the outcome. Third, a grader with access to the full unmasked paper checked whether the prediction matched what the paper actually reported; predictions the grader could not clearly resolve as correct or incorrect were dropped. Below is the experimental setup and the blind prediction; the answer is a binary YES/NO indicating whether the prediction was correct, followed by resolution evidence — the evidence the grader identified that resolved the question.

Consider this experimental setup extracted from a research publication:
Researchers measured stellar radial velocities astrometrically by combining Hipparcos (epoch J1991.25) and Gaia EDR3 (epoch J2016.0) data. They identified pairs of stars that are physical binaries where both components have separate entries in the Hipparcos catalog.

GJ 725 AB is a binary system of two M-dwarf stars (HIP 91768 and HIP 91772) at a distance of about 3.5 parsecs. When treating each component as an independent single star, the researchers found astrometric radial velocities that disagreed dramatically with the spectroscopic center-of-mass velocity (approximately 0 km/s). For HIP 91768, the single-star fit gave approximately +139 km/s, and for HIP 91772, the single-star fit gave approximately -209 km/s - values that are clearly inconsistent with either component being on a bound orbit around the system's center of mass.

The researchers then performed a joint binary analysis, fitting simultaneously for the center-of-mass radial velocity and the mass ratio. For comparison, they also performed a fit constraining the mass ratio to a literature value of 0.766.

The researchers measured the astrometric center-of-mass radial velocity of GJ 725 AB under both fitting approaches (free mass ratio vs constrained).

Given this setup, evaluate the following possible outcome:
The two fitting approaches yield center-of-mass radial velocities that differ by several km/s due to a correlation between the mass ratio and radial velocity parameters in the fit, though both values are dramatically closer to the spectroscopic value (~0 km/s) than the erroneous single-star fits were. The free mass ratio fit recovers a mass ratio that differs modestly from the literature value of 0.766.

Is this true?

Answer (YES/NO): NO